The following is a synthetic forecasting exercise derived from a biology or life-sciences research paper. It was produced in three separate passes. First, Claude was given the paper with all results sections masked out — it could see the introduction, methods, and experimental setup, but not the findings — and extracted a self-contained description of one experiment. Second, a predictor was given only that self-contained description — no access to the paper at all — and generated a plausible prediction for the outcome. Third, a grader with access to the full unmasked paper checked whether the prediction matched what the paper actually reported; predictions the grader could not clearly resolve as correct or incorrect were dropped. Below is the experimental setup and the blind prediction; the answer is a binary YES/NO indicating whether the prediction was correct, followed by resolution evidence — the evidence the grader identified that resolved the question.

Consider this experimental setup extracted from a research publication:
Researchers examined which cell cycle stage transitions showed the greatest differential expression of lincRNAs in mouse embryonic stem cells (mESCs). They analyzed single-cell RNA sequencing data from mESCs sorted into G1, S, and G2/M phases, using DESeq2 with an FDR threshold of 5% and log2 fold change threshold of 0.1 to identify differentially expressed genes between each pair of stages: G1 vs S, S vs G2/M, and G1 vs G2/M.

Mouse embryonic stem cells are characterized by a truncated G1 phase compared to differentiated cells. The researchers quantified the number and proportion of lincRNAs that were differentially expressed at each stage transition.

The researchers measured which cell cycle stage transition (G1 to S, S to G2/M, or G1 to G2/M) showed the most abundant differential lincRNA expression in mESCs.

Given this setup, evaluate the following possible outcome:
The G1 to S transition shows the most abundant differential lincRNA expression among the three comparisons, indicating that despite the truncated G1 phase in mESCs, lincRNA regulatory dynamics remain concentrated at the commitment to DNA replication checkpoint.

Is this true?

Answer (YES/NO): YES